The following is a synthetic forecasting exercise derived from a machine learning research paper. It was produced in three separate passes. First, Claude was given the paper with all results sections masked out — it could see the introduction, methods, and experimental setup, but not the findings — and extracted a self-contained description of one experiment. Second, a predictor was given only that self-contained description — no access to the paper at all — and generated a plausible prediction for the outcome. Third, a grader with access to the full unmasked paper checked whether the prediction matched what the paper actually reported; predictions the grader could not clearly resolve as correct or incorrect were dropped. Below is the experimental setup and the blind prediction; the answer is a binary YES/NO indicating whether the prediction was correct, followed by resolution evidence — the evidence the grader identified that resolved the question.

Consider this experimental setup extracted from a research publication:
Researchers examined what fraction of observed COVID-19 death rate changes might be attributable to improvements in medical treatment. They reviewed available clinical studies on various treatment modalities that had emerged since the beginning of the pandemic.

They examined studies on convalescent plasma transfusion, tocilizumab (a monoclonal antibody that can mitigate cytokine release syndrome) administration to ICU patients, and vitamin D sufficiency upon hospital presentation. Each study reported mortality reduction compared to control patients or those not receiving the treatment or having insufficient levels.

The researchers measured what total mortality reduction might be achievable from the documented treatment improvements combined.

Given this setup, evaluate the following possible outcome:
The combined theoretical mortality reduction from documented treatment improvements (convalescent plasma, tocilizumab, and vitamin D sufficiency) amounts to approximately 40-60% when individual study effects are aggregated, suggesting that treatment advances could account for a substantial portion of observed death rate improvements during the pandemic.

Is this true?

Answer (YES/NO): NO